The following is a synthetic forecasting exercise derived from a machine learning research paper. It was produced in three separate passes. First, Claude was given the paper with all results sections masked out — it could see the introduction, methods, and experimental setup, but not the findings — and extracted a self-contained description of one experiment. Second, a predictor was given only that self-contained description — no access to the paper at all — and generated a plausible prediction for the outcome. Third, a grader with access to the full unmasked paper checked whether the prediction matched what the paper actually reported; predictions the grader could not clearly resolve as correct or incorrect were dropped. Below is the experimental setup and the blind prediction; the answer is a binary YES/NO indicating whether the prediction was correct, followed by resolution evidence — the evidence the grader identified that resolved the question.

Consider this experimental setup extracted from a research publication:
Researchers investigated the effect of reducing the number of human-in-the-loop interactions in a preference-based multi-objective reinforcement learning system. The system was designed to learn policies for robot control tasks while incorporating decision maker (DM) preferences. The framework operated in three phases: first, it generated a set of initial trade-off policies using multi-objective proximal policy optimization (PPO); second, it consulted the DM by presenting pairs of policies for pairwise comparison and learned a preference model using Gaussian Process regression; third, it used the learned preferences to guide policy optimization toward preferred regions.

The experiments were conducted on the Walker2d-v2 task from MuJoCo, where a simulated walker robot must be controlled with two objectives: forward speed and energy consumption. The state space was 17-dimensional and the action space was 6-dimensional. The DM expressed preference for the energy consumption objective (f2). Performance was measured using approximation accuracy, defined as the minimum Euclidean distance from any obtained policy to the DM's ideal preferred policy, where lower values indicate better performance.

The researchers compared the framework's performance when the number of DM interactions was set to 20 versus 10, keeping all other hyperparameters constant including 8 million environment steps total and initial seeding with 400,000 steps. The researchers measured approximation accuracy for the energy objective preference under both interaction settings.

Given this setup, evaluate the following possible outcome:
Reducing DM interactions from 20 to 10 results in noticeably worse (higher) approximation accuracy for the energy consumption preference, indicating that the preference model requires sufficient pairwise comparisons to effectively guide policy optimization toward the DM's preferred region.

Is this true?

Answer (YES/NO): YES